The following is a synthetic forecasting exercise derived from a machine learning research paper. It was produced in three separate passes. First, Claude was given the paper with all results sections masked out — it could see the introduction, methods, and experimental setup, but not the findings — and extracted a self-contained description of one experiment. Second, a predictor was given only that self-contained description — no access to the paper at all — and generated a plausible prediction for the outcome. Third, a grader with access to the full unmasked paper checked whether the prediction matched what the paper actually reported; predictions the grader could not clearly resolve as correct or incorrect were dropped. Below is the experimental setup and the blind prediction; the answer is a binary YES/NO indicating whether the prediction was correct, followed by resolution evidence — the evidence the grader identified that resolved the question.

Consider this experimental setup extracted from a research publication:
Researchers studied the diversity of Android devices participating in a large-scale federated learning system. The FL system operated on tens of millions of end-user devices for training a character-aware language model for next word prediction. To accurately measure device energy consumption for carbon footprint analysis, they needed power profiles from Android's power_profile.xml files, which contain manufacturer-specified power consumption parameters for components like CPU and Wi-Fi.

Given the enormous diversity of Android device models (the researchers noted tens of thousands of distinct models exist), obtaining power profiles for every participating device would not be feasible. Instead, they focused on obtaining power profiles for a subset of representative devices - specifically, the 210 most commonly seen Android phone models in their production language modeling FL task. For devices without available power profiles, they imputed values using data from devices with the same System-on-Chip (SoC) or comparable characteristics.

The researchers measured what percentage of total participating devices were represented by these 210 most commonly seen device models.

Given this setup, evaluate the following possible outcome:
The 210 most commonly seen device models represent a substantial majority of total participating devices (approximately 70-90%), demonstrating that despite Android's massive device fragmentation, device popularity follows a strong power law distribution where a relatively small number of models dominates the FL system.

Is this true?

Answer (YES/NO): NO